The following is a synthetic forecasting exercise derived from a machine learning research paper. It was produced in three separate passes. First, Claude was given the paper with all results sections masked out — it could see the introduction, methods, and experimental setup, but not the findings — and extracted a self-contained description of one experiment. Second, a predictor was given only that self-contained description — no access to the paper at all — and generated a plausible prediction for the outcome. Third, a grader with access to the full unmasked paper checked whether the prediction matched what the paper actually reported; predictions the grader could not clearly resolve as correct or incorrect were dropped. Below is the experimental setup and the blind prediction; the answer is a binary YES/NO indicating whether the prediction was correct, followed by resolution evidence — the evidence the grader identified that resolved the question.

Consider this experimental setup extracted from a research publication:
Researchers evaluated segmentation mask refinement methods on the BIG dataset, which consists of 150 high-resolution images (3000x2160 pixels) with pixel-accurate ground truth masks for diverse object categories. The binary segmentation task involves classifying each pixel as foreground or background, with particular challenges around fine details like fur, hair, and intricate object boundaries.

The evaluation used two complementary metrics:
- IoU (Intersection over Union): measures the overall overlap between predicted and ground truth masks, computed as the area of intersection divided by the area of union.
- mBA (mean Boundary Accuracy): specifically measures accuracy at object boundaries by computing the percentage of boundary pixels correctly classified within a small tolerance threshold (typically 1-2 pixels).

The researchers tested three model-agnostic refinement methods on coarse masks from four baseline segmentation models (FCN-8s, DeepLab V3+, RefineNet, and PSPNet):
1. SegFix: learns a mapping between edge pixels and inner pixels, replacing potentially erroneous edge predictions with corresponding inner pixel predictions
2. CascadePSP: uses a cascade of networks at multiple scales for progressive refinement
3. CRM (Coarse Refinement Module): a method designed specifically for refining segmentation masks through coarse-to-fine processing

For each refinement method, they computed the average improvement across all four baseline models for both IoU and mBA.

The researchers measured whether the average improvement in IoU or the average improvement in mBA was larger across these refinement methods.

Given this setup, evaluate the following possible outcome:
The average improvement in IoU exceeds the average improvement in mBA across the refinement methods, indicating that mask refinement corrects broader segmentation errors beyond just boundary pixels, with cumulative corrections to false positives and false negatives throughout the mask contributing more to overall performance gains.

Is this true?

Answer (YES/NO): NO